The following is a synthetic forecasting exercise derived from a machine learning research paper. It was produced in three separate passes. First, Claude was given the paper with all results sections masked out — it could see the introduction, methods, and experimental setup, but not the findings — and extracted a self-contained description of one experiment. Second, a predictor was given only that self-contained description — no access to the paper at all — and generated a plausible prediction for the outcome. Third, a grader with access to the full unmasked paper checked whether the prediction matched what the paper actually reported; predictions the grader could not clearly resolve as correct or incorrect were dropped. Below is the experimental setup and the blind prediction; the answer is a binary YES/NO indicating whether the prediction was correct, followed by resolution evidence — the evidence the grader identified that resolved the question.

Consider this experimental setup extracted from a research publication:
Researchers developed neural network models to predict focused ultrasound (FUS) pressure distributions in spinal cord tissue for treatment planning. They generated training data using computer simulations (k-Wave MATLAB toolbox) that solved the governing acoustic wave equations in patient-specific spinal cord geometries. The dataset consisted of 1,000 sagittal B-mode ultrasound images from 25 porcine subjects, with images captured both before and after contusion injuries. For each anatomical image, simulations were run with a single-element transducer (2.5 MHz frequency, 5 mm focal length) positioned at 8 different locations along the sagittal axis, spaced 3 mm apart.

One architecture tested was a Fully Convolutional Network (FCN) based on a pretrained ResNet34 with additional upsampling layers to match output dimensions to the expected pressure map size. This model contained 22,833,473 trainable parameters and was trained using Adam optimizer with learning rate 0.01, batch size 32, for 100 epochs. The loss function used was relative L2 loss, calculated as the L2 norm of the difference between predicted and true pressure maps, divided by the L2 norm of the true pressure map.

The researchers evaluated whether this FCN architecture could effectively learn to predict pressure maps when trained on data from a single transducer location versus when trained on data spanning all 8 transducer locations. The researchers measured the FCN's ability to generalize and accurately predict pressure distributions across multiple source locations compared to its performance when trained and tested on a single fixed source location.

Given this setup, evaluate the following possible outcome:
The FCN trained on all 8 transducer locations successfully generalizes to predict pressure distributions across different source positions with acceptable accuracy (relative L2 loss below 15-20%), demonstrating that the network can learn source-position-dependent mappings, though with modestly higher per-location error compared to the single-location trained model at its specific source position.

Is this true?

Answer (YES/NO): NO